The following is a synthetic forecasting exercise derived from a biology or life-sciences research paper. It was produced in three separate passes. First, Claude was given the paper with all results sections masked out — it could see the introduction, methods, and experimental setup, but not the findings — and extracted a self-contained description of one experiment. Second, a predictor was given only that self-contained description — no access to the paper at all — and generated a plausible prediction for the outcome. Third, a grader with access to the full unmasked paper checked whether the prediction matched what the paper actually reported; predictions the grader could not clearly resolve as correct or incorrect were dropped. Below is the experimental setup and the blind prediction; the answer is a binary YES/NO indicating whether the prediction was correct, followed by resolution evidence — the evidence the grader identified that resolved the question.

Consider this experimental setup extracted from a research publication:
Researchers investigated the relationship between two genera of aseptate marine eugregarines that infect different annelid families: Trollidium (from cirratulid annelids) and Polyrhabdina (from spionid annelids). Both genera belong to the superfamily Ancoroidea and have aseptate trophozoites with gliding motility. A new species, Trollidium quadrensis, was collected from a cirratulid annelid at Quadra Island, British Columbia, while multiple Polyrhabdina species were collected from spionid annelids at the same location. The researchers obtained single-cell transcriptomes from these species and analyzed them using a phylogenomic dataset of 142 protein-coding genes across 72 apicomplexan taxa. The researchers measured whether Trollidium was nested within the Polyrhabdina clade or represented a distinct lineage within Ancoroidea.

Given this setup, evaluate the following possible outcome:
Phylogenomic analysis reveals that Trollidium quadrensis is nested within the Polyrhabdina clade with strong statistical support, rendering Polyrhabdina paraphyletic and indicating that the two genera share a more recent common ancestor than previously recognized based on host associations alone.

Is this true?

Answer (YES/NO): NO